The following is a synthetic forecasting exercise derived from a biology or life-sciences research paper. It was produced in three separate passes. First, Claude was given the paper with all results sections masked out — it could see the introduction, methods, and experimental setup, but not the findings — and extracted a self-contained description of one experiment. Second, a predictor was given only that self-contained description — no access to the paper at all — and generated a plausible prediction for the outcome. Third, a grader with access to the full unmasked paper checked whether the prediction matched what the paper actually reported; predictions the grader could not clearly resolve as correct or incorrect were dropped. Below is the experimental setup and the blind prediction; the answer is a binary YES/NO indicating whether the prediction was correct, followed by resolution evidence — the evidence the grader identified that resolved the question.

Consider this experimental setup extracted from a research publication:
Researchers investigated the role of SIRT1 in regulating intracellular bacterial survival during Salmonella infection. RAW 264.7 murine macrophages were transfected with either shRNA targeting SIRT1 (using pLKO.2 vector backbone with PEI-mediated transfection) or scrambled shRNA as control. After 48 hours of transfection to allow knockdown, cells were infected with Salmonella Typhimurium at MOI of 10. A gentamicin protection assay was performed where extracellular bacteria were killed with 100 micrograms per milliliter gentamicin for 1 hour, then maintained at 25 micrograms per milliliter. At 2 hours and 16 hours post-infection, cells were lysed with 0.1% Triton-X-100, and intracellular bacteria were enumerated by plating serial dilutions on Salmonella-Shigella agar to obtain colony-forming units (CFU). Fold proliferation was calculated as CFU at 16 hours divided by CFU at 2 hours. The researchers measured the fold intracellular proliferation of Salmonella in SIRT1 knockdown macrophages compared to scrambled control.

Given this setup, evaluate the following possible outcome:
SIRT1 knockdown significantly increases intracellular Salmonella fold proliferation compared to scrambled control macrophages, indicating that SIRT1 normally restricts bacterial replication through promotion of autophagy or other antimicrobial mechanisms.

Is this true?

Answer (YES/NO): NO